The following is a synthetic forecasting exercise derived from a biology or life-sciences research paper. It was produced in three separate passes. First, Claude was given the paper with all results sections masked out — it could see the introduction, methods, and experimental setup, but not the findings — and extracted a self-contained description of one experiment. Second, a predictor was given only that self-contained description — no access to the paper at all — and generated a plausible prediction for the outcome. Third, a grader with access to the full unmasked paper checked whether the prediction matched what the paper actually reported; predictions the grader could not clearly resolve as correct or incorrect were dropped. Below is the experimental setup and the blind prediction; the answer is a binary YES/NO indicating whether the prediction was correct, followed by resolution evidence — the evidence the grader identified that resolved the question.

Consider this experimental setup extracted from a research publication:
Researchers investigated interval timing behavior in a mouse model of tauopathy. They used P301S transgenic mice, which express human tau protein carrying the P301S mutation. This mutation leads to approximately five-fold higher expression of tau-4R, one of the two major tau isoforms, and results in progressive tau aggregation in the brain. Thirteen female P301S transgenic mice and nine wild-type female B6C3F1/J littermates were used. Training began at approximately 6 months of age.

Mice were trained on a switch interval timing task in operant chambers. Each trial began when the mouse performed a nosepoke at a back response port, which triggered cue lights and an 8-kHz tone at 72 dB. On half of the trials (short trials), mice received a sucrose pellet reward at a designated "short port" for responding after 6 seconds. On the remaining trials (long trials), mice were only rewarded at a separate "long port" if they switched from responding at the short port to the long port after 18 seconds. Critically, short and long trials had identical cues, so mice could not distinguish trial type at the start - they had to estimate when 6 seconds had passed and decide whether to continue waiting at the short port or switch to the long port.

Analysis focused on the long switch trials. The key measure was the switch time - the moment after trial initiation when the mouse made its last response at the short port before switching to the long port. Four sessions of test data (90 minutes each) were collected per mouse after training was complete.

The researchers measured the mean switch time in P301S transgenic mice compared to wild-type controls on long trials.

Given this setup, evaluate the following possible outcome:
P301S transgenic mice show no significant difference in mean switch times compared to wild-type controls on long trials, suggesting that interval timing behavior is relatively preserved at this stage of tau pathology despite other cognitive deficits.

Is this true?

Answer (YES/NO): NO